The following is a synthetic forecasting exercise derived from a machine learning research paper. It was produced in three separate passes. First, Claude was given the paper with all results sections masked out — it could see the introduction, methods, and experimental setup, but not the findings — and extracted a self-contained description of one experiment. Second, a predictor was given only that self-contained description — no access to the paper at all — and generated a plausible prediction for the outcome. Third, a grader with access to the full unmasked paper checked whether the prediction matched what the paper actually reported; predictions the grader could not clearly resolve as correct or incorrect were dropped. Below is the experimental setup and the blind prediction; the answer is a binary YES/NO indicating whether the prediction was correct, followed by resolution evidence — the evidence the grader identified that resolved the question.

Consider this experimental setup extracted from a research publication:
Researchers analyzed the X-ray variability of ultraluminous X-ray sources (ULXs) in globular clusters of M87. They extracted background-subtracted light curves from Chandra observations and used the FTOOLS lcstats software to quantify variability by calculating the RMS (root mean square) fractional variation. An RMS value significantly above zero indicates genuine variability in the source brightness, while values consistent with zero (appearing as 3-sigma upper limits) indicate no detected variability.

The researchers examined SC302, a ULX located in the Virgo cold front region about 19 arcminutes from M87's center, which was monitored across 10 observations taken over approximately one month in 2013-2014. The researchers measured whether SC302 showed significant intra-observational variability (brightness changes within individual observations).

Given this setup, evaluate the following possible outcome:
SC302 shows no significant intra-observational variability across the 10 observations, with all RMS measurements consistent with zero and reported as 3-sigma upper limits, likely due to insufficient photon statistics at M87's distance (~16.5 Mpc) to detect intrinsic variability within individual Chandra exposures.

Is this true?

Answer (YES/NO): NO